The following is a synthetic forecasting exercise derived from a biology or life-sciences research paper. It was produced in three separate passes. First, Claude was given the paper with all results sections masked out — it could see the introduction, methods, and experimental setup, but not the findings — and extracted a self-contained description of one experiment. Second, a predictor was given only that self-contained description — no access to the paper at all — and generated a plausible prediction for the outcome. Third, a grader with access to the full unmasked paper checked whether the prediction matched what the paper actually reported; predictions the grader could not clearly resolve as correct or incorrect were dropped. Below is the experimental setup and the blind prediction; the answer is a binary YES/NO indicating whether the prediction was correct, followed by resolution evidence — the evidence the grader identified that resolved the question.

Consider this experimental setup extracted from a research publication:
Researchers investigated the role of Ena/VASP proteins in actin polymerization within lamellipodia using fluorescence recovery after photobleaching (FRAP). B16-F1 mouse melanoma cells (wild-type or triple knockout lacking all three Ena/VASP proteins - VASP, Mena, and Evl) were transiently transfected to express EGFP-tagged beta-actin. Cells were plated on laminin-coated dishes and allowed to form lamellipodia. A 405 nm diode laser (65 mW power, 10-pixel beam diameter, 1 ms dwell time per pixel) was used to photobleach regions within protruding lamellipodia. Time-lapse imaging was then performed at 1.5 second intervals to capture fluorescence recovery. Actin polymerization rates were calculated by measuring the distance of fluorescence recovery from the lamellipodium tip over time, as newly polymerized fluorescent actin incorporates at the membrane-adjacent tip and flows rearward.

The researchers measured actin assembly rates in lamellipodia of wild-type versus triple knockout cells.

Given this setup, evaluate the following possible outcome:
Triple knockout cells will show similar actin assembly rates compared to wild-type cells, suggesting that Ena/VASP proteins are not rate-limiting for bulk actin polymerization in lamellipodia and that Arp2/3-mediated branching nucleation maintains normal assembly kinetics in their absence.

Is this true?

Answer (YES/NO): NO